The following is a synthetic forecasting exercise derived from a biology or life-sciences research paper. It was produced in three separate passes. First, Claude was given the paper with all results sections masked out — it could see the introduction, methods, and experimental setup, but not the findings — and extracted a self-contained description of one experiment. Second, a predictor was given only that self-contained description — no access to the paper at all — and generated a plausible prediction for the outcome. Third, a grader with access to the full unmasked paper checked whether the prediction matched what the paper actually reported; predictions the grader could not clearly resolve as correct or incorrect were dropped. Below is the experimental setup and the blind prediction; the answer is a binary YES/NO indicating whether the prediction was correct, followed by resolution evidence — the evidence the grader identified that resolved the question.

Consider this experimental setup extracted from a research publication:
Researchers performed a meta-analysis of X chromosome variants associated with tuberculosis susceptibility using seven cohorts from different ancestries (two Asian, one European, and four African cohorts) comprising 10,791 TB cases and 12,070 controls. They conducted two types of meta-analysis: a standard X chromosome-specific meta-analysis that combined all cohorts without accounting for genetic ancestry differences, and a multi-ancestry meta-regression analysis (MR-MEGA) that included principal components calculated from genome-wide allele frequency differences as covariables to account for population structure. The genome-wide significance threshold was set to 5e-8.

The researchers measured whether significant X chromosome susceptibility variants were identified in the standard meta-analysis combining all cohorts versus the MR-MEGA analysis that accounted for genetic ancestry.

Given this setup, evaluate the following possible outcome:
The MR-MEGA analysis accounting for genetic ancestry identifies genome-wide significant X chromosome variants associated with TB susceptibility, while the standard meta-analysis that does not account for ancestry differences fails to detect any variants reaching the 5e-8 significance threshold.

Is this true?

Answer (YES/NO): YES